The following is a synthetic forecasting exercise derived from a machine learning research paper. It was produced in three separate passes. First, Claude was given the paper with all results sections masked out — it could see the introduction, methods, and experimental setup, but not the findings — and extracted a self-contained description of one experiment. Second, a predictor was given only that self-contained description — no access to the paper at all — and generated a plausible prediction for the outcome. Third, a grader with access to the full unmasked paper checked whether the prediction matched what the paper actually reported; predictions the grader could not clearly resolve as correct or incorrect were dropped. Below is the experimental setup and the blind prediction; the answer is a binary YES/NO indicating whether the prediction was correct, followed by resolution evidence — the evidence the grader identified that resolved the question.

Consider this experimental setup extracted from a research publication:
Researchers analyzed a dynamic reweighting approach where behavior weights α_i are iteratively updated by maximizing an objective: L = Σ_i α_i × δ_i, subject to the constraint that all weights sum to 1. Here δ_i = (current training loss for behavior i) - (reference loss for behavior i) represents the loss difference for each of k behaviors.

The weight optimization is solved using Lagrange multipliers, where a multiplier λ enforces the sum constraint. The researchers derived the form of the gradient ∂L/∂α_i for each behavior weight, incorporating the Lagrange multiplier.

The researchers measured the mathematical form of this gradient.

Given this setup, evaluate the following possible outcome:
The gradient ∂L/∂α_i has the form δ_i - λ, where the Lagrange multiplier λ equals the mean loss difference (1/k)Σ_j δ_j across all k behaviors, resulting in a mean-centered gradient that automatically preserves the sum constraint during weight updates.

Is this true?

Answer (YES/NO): NO